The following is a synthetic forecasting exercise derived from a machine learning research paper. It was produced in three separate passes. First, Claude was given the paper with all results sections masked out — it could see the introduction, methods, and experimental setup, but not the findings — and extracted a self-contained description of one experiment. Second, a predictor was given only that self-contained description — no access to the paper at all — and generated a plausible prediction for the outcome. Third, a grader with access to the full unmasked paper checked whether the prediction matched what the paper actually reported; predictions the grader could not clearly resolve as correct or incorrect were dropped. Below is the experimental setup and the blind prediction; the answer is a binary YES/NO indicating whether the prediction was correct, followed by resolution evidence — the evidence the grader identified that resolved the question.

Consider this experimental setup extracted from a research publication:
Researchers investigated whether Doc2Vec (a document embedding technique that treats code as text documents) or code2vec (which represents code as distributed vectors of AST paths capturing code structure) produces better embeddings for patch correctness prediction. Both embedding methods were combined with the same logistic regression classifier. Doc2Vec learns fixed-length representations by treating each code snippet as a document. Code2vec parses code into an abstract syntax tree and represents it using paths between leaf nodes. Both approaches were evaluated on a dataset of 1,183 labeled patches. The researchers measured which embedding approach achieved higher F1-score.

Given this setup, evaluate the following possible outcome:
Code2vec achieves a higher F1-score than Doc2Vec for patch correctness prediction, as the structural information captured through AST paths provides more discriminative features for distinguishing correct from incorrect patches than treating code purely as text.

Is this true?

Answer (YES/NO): YES